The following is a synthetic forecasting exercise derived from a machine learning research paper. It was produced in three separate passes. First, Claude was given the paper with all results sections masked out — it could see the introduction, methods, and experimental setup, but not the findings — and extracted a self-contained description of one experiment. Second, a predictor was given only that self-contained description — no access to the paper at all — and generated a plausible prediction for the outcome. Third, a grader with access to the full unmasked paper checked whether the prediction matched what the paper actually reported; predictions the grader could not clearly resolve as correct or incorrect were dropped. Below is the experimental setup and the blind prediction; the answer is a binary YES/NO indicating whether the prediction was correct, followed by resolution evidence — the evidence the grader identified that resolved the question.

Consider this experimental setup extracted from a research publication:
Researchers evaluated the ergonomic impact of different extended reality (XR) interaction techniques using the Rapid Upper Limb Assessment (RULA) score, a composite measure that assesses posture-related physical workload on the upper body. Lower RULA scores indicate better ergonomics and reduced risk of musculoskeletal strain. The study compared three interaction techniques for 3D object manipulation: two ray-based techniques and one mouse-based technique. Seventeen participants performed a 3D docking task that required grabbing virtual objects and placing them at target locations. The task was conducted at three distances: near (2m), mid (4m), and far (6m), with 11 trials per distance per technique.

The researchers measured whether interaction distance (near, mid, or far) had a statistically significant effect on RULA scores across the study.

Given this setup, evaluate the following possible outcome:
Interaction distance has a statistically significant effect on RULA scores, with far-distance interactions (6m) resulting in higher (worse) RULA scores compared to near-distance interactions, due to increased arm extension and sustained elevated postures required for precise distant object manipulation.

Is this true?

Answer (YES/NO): NO